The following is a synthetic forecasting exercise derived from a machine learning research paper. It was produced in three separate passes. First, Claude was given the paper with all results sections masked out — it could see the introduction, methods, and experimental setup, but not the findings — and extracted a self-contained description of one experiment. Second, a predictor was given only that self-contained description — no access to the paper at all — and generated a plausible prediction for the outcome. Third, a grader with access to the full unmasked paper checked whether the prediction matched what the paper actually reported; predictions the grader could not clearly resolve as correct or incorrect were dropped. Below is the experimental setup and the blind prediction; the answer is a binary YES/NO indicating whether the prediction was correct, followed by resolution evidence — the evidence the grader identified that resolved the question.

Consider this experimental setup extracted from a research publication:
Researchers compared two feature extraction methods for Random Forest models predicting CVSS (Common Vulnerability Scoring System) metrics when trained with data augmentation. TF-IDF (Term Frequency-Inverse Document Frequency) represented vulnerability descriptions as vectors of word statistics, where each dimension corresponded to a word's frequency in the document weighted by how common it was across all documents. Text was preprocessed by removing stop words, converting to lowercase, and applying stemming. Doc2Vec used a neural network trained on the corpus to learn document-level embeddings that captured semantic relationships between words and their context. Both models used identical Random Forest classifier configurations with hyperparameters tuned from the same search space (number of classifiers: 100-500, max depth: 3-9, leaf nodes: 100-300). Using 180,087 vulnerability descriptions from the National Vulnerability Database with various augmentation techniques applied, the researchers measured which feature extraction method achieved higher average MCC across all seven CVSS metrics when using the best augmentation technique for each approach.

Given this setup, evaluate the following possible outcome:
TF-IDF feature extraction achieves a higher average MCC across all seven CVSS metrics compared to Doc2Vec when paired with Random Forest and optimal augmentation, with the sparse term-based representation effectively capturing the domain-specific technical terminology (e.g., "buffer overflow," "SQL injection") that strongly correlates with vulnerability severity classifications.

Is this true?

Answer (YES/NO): YES